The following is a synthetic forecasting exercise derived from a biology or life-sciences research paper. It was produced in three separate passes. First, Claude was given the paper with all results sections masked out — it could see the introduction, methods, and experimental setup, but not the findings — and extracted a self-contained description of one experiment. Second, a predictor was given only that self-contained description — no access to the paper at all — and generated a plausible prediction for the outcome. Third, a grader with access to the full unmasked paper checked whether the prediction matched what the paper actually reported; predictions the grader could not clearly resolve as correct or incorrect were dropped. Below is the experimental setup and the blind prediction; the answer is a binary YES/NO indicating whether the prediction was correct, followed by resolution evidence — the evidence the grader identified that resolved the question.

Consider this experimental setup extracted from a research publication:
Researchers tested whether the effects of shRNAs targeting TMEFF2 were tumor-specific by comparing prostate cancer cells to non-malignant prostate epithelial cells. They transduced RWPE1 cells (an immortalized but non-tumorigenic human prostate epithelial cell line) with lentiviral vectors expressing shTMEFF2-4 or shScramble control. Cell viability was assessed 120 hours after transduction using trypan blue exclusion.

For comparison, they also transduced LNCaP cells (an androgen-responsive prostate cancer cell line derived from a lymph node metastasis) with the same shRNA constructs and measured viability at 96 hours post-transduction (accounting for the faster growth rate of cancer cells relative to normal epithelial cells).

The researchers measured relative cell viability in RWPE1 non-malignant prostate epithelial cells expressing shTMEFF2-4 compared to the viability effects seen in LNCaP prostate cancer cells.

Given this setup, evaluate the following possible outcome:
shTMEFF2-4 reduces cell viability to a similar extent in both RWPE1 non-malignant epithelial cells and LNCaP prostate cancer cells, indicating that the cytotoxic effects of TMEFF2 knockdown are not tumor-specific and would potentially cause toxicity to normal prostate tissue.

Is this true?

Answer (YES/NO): NO